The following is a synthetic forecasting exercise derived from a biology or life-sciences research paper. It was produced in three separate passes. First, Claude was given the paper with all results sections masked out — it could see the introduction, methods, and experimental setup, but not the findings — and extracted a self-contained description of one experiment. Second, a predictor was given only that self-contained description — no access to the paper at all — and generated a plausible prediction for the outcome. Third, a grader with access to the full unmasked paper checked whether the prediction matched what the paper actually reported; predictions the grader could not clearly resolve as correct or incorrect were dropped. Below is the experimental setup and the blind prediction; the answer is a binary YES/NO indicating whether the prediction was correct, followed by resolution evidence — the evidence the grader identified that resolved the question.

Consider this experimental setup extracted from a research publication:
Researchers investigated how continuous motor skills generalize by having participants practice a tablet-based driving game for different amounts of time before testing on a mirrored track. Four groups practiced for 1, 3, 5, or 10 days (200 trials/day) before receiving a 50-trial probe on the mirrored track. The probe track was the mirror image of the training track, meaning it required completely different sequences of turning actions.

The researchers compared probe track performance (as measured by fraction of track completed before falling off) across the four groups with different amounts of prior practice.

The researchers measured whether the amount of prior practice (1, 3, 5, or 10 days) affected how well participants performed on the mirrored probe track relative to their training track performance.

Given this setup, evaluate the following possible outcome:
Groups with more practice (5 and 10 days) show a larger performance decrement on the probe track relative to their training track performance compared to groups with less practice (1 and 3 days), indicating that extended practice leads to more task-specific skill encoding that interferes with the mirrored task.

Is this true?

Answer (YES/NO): NO